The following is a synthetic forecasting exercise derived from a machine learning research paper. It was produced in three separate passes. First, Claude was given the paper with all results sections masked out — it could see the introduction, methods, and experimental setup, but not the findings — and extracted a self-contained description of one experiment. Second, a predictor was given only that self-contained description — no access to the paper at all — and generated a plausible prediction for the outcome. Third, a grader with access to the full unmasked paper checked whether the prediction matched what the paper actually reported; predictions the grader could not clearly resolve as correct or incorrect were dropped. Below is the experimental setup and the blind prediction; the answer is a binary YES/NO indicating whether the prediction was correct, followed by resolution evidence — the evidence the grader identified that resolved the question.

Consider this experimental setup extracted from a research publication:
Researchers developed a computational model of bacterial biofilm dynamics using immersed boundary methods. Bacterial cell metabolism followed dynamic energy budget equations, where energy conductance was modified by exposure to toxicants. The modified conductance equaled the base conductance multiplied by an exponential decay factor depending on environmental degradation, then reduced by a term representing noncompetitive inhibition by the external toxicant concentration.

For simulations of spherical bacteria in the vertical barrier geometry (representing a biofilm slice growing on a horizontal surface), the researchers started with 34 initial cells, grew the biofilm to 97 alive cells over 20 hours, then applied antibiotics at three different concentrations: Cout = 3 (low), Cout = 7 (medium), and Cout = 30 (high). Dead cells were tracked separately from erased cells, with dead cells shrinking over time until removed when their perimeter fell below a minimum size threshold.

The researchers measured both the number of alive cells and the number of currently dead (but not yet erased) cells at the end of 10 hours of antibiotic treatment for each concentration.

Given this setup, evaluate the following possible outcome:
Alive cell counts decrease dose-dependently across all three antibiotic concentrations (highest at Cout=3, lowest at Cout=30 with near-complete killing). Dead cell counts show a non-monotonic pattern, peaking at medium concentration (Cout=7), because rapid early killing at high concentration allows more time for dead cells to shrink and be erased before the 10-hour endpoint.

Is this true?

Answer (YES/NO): NO